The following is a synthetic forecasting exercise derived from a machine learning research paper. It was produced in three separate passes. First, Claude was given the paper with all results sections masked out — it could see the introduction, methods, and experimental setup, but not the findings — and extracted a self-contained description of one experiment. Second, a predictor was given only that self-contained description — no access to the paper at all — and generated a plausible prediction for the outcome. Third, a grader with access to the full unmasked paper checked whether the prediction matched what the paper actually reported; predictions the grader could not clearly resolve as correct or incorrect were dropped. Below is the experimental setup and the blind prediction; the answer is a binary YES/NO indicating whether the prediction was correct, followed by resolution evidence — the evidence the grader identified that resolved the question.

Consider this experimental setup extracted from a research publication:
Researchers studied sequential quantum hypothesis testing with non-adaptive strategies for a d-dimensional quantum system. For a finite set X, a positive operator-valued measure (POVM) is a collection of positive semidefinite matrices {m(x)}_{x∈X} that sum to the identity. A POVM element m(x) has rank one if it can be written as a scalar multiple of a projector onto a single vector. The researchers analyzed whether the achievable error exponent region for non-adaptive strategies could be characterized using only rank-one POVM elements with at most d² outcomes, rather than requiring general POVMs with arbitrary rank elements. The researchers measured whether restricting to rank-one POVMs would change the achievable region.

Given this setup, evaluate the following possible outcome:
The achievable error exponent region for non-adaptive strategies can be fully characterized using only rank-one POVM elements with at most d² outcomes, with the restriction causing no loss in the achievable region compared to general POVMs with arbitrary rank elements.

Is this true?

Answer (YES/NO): YES